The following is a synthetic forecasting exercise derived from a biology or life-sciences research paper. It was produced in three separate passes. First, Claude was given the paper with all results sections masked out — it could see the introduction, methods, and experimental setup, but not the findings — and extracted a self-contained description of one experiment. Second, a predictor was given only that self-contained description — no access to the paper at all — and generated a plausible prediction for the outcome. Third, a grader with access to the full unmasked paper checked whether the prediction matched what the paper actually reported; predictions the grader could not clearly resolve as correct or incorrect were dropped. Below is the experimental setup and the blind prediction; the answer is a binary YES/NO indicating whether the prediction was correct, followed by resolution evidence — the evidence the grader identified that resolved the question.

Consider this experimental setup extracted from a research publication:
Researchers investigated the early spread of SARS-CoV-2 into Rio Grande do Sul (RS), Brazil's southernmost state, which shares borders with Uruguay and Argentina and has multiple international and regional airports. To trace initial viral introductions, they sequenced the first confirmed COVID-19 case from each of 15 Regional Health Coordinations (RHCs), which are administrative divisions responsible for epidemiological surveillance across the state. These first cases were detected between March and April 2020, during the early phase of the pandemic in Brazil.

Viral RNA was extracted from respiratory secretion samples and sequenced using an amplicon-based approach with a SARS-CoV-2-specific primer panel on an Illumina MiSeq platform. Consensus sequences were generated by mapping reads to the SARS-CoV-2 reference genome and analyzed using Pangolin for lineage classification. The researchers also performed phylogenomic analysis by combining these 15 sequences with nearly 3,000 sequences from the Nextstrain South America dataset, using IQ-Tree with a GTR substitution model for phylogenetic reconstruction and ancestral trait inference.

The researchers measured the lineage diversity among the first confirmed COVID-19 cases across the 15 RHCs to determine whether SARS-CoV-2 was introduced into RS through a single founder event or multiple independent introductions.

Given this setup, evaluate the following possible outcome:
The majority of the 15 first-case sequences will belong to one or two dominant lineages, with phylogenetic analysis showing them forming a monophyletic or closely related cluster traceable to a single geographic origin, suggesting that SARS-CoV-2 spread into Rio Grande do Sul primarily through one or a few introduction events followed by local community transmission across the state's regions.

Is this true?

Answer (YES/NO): NO